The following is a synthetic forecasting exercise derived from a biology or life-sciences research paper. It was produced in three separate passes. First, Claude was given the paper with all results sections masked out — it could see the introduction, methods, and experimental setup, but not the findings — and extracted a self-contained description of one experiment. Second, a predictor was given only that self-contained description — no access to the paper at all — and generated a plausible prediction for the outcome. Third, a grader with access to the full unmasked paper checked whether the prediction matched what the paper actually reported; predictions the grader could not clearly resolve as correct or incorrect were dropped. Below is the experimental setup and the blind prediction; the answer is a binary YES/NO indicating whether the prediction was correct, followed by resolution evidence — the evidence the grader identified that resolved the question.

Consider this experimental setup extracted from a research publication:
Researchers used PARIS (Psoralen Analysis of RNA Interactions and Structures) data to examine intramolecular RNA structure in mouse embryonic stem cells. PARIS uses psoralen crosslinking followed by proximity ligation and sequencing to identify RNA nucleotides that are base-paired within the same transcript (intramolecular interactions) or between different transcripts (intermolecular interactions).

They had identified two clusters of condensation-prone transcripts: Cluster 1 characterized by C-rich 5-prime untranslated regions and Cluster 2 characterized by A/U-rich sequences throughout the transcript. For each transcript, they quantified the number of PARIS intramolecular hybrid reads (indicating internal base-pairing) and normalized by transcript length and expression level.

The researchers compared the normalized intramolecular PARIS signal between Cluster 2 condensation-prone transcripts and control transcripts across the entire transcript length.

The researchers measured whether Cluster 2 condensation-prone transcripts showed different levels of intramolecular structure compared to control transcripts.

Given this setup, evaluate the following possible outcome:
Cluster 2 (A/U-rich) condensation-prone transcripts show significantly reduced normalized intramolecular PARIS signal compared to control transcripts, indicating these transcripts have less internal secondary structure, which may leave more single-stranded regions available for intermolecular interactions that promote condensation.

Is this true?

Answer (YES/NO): NO